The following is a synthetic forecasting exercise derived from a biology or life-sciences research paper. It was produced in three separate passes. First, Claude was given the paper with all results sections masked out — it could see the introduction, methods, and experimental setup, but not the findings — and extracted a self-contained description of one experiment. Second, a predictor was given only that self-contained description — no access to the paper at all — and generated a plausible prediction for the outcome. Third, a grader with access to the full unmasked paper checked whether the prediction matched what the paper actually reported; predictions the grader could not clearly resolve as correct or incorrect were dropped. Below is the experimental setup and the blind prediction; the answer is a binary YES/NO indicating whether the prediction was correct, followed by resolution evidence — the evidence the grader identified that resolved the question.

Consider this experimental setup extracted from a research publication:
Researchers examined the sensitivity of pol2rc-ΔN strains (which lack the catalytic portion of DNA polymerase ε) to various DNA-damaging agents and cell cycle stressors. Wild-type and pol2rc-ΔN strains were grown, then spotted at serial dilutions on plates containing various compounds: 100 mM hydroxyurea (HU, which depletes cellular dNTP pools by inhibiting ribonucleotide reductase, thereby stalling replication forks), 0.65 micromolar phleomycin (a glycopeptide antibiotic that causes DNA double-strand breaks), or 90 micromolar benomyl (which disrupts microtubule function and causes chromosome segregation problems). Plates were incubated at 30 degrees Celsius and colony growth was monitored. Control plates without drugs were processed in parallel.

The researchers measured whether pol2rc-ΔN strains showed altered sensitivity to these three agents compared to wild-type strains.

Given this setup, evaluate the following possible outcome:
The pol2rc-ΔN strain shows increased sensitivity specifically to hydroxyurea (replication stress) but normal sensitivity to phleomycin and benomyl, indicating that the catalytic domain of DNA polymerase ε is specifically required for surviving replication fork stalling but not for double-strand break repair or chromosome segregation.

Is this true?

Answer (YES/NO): NO